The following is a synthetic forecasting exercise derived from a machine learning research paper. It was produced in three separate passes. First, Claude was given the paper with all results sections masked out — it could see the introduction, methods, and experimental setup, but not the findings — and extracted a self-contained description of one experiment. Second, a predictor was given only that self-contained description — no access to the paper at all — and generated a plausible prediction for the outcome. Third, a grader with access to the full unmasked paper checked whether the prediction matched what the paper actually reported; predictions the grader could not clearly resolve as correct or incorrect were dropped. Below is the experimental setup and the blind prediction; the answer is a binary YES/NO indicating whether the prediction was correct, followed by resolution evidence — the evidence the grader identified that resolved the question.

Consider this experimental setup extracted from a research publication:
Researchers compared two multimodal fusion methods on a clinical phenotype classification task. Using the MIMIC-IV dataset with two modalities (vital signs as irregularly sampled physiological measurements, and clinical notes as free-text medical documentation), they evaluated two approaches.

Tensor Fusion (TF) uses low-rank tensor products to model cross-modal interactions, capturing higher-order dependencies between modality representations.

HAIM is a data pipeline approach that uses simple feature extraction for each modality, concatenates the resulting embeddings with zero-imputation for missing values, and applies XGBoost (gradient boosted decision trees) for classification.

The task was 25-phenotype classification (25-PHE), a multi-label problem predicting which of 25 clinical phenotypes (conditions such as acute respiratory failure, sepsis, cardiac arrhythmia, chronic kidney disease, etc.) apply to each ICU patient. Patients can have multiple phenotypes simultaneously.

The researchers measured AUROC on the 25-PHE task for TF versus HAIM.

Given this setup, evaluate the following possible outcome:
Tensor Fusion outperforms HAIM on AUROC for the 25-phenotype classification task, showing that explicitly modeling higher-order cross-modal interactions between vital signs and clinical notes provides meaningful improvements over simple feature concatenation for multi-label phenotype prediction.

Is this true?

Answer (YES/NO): YES